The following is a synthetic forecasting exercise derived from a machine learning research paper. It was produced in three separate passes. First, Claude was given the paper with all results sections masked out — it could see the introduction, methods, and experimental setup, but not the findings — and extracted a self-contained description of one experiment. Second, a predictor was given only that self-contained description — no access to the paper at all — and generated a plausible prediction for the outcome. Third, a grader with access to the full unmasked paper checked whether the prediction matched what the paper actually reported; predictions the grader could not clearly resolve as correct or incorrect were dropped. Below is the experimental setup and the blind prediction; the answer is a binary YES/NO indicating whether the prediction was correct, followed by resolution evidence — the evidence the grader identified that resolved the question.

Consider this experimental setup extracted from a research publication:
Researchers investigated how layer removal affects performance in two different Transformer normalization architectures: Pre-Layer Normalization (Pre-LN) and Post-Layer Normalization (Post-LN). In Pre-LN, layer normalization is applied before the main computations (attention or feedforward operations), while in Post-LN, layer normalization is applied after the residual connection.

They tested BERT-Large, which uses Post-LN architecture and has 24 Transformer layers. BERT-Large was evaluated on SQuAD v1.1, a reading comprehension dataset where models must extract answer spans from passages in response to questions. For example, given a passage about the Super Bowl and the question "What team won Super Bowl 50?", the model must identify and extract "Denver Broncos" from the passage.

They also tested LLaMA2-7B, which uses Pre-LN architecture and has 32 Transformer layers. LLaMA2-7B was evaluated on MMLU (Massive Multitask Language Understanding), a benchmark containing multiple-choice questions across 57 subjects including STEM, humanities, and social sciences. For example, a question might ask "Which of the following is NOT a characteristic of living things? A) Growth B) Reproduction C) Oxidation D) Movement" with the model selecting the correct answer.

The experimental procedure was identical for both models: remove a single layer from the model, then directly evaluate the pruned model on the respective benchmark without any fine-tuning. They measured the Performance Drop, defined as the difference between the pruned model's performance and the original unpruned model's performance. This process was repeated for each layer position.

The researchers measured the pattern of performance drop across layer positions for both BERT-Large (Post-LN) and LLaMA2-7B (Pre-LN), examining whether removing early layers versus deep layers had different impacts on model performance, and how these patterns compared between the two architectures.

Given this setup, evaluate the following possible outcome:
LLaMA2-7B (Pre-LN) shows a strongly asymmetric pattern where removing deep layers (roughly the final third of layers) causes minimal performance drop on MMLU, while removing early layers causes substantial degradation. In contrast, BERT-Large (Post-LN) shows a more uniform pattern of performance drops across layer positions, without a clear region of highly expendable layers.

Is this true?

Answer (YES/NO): NO